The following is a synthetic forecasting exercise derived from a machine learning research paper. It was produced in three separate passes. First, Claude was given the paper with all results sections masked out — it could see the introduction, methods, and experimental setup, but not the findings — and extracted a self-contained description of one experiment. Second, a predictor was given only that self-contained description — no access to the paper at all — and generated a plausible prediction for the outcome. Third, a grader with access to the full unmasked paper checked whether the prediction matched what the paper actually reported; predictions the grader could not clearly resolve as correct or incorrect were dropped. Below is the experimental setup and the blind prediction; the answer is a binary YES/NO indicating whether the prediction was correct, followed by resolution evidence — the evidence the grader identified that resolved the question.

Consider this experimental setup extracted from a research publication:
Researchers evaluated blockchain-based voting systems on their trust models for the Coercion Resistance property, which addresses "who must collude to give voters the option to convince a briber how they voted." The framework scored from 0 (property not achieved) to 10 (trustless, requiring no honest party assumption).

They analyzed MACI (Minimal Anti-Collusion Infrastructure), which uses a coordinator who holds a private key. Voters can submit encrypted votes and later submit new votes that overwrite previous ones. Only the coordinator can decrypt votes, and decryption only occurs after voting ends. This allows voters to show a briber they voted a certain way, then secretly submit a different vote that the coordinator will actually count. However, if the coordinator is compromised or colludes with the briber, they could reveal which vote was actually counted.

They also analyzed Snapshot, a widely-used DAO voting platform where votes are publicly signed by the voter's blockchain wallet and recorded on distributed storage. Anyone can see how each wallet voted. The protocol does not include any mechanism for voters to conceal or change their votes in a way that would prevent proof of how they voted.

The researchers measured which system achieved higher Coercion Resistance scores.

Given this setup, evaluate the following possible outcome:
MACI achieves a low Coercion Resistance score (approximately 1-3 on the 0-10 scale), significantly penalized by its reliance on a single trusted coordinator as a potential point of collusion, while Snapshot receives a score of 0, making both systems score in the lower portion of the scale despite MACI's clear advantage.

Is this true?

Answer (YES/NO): YES